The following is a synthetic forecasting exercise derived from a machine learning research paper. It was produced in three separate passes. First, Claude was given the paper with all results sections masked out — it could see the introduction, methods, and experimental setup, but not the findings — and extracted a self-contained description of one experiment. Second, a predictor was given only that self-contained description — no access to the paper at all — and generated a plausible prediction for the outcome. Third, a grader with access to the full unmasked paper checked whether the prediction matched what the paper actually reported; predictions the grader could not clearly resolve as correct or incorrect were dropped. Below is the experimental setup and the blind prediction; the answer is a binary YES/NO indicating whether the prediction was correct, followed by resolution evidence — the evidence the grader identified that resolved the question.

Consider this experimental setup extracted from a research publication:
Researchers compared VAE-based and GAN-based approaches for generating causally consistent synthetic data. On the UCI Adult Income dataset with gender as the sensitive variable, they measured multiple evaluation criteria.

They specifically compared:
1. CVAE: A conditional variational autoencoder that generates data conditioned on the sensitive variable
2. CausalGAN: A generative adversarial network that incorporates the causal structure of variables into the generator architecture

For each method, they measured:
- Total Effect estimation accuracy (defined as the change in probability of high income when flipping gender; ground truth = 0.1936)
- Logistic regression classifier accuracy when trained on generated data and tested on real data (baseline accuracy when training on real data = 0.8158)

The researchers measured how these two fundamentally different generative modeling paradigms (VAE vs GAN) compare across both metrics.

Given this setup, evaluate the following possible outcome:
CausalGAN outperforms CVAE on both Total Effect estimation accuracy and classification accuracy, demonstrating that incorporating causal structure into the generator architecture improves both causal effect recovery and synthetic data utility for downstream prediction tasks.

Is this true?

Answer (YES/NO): NO